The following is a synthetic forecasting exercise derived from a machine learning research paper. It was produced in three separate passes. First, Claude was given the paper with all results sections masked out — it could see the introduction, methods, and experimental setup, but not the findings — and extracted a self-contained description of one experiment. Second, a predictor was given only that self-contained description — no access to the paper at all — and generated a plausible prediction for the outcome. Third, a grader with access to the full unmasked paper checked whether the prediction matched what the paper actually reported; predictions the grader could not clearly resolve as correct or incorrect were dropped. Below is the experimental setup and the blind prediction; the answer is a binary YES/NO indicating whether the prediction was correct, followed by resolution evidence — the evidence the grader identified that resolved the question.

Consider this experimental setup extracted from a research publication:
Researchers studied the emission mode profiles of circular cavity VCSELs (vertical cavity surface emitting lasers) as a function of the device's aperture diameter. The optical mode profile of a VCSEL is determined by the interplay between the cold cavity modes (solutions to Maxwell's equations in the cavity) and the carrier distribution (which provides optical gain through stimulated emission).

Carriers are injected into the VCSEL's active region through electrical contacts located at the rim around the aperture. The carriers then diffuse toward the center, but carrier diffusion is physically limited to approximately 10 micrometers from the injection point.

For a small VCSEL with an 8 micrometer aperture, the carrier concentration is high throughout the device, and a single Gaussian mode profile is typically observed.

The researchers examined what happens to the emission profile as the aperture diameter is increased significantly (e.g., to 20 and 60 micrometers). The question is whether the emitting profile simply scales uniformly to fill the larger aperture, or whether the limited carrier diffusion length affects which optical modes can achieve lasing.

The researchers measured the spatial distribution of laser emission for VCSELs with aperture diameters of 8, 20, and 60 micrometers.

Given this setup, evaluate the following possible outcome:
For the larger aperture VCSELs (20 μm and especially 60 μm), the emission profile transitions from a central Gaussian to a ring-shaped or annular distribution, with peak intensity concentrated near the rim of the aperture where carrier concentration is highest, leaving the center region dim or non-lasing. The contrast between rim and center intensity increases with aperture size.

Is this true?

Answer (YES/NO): YES